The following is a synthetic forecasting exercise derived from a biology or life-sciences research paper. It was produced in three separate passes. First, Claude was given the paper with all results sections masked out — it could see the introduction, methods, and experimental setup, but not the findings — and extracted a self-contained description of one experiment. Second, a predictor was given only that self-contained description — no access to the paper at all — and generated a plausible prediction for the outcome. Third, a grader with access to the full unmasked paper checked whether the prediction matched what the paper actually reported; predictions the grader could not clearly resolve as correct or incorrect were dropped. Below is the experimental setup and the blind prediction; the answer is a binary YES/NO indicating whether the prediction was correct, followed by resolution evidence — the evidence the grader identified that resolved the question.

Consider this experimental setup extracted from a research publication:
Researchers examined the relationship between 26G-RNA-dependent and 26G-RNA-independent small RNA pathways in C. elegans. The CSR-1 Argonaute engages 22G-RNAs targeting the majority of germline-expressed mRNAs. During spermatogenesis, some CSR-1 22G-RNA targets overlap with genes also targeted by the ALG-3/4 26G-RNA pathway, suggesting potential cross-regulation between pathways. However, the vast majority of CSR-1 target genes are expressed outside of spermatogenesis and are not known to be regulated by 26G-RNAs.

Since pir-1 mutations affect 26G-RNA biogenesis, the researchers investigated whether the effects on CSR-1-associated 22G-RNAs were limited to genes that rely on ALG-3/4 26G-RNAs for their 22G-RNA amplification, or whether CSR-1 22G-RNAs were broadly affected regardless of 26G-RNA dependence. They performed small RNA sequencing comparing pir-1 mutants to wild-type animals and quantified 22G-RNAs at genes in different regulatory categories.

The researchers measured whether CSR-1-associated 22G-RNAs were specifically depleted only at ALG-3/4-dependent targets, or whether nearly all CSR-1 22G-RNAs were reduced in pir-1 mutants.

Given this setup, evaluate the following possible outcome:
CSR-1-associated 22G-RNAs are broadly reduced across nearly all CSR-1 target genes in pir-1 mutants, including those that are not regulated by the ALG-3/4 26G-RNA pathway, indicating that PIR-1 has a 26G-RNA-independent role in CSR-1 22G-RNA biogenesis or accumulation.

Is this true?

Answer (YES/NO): YES